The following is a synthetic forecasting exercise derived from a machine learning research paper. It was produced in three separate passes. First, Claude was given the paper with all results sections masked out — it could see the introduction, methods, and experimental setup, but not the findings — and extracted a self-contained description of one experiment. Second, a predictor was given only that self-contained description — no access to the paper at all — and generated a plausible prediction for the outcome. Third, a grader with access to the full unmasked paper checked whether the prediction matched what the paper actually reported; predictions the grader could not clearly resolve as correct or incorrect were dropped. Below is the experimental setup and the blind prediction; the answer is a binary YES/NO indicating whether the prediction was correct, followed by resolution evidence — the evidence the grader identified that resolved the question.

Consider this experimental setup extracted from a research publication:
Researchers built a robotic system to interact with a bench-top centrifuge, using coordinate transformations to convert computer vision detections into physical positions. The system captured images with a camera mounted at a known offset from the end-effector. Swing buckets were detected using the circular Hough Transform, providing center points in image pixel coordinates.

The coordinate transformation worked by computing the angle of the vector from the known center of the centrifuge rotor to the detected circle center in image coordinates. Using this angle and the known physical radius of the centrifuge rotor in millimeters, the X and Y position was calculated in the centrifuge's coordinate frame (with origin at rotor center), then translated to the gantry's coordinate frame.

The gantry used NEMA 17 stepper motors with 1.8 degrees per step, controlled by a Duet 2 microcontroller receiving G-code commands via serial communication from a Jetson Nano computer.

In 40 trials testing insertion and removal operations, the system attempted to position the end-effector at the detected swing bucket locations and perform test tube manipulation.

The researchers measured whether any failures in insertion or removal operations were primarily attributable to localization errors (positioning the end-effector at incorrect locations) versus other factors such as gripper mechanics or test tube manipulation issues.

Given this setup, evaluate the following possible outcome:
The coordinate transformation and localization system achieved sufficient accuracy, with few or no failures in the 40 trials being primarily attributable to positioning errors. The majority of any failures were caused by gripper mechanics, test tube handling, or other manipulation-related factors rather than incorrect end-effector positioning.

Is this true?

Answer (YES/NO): NO